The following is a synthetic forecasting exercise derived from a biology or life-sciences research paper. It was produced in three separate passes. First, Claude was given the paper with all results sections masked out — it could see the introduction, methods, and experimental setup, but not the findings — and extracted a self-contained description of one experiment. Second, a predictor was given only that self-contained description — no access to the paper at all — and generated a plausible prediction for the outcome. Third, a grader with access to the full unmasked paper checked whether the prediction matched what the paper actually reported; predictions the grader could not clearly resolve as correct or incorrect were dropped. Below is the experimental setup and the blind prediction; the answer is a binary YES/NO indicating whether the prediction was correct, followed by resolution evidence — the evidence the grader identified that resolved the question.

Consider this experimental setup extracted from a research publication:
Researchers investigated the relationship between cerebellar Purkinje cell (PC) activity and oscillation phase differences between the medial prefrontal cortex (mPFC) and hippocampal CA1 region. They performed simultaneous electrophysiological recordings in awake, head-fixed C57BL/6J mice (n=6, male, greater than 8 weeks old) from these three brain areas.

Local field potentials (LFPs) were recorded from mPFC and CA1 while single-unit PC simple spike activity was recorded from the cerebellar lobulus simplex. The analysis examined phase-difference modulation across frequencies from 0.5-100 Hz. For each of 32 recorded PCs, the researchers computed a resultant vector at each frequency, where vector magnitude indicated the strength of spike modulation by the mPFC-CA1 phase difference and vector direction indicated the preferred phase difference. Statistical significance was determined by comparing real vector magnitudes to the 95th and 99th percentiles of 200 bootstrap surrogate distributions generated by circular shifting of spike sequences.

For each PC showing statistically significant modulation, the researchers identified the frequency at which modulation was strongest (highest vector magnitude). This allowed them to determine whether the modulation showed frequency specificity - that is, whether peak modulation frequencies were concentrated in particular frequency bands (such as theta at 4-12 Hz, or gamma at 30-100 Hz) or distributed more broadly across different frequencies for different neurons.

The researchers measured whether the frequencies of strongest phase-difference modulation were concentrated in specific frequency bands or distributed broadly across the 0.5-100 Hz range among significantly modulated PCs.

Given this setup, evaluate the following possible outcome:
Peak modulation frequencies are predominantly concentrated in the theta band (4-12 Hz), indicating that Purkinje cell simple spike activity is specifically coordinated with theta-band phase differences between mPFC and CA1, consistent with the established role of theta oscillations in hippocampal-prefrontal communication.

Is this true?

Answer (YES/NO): NO